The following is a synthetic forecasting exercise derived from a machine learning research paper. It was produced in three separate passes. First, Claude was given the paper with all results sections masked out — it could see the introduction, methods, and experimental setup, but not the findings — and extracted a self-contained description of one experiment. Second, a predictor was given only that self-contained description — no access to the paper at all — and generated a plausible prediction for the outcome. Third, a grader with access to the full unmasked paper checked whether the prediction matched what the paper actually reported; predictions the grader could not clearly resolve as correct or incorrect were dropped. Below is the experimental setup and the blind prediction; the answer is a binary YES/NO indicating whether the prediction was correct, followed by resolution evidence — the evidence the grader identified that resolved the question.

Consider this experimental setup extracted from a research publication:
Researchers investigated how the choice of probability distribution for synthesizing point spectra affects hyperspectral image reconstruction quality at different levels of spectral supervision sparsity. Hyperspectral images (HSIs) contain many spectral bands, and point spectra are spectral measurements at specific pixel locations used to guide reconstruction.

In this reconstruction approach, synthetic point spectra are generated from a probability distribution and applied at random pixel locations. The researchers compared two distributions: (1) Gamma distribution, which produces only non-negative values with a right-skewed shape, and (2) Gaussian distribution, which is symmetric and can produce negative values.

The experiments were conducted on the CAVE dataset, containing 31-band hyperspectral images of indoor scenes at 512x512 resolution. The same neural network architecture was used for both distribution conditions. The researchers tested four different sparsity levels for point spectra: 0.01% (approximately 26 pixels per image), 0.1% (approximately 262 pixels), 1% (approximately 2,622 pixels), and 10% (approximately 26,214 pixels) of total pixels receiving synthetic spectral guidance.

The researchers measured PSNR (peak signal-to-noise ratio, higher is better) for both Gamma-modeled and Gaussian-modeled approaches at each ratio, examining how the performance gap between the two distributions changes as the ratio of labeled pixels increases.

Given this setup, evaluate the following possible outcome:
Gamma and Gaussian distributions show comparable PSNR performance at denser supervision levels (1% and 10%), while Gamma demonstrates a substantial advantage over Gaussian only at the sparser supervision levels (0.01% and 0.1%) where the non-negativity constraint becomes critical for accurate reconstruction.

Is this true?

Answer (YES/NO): NO